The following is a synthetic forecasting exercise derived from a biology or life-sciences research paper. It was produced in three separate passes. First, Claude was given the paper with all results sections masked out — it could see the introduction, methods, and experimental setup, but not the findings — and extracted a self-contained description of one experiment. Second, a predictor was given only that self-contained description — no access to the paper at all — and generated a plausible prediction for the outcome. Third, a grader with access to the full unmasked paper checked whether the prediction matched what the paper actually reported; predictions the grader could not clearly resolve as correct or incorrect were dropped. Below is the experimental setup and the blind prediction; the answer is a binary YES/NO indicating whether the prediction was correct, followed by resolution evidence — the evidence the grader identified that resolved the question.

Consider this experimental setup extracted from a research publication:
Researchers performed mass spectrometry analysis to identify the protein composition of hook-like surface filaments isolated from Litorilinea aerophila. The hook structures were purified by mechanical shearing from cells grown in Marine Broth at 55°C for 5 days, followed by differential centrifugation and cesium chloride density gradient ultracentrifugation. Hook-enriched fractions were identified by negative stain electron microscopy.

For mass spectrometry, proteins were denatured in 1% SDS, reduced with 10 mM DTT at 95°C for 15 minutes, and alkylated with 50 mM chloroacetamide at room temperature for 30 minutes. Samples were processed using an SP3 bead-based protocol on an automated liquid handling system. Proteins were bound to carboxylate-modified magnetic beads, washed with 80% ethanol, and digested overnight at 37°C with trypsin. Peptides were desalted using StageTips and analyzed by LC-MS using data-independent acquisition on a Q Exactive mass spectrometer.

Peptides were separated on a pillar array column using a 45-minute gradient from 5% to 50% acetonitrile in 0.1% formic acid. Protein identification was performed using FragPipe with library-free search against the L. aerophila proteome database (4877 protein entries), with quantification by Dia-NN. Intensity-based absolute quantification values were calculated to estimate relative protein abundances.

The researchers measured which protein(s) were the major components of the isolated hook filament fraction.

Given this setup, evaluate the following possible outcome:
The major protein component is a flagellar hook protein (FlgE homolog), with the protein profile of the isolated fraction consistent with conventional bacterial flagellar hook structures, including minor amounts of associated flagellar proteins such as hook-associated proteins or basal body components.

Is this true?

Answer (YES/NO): NO